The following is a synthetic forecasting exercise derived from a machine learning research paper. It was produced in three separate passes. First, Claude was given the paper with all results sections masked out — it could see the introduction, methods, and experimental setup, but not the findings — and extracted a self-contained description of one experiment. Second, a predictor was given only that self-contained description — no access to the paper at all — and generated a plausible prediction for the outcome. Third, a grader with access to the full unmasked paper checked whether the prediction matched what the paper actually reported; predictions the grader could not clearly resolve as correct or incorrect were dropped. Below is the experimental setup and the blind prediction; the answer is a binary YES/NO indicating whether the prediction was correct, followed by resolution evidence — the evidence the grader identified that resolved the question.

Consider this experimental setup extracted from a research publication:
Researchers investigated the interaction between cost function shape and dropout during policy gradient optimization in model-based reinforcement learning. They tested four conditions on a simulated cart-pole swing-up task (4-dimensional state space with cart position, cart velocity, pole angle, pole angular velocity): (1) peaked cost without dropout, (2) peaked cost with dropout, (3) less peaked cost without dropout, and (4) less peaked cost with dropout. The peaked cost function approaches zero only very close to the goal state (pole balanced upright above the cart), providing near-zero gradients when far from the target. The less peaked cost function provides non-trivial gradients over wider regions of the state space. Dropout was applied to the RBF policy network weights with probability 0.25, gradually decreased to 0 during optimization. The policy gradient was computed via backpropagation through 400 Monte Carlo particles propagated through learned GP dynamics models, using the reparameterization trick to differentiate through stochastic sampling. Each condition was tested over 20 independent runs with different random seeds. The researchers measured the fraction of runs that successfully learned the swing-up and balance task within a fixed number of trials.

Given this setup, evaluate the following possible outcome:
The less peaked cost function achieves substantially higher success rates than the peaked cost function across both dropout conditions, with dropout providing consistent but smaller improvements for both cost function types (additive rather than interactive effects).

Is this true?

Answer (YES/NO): NO